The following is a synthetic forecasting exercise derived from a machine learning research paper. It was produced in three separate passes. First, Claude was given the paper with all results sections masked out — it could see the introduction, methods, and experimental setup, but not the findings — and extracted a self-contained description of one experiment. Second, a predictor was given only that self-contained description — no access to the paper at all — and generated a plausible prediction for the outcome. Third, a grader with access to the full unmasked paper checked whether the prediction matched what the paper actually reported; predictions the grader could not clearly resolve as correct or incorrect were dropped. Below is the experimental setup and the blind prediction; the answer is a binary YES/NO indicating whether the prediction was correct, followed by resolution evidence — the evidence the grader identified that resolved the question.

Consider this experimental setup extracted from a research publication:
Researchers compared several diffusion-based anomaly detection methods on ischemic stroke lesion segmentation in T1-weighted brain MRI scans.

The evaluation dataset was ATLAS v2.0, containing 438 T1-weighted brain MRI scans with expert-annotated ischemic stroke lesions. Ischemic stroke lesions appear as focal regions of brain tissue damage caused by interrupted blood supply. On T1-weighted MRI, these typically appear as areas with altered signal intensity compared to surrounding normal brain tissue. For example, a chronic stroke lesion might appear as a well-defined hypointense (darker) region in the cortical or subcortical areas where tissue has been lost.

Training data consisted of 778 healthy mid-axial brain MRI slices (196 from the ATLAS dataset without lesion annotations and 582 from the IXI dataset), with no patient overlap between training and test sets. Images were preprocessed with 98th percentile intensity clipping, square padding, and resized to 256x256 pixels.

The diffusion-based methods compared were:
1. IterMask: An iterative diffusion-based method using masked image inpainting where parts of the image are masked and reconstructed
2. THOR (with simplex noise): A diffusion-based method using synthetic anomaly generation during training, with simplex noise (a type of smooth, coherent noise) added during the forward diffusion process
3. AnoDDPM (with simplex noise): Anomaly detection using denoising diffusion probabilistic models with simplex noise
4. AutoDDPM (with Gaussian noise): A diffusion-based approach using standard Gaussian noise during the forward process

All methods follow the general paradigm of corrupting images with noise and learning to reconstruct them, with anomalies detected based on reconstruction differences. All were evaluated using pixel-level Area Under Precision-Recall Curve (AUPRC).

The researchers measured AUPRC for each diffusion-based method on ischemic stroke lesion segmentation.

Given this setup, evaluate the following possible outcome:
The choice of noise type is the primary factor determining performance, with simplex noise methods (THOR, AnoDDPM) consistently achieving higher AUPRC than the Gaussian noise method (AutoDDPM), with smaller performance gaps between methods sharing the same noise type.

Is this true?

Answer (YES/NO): NO